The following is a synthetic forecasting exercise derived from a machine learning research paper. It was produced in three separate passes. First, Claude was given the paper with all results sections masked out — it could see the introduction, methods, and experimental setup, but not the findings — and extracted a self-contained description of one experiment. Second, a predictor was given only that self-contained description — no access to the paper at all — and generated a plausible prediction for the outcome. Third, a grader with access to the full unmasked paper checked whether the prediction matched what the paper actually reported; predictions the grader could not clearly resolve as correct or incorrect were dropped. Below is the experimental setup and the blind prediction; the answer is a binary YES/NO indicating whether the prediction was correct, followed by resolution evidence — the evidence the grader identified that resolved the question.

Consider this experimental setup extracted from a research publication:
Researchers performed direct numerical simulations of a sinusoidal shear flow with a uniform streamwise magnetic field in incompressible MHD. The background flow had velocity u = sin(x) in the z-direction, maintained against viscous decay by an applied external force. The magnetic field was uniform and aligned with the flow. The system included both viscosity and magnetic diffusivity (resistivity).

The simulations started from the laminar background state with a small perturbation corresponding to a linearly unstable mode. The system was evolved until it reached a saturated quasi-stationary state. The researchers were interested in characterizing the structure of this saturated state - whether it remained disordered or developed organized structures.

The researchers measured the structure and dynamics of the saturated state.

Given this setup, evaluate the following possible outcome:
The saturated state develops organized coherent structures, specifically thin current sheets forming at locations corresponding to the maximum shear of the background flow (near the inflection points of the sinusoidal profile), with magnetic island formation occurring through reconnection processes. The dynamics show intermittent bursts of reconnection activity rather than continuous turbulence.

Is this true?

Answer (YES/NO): NO